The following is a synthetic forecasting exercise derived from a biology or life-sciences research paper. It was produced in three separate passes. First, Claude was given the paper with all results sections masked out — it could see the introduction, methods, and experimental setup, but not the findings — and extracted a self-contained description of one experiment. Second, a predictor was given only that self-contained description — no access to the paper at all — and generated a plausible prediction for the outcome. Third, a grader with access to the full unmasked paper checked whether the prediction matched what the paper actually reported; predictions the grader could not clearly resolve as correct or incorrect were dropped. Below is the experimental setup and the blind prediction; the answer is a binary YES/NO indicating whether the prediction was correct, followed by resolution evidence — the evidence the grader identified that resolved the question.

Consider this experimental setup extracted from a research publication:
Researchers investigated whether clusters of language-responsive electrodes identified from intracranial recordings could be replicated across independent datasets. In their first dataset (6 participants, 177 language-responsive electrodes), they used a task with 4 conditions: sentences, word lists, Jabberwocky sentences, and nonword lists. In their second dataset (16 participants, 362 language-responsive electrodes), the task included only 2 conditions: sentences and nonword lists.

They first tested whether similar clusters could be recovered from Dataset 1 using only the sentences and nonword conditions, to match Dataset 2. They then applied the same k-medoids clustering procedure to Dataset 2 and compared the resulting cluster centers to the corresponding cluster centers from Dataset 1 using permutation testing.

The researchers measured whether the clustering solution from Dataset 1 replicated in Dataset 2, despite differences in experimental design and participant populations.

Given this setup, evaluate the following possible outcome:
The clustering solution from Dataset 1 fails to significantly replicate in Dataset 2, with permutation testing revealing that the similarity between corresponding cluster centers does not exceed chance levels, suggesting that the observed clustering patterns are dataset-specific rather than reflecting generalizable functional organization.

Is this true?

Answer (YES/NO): NO